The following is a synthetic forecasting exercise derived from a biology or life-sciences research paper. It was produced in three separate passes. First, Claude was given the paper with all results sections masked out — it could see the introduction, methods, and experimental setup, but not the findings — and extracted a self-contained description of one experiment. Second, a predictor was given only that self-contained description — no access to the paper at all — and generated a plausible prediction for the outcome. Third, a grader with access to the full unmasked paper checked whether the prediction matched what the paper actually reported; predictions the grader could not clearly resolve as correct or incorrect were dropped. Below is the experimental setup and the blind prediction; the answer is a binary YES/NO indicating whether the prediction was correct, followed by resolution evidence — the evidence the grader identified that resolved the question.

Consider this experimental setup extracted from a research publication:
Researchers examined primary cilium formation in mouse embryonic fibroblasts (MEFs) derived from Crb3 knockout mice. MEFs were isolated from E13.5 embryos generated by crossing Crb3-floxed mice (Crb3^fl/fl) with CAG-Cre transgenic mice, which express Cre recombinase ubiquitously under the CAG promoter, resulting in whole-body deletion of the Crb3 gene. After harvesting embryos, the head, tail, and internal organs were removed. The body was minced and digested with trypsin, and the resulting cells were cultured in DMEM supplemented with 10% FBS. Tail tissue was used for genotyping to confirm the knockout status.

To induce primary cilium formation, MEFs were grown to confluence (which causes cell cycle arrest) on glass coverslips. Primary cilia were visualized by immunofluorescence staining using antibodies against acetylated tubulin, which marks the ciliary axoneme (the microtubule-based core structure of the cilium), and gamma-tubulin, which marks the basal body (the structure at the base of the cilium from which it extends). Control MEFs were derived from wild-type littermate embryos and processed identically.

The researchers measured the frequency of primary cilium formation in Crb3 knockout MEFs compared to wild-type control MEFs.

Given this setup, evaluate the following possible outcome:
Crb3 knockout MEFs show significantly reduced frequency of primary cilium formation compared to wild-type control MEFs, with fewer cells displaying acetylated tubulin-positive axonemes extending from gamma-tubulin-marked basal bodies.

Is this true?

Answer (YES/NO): YES